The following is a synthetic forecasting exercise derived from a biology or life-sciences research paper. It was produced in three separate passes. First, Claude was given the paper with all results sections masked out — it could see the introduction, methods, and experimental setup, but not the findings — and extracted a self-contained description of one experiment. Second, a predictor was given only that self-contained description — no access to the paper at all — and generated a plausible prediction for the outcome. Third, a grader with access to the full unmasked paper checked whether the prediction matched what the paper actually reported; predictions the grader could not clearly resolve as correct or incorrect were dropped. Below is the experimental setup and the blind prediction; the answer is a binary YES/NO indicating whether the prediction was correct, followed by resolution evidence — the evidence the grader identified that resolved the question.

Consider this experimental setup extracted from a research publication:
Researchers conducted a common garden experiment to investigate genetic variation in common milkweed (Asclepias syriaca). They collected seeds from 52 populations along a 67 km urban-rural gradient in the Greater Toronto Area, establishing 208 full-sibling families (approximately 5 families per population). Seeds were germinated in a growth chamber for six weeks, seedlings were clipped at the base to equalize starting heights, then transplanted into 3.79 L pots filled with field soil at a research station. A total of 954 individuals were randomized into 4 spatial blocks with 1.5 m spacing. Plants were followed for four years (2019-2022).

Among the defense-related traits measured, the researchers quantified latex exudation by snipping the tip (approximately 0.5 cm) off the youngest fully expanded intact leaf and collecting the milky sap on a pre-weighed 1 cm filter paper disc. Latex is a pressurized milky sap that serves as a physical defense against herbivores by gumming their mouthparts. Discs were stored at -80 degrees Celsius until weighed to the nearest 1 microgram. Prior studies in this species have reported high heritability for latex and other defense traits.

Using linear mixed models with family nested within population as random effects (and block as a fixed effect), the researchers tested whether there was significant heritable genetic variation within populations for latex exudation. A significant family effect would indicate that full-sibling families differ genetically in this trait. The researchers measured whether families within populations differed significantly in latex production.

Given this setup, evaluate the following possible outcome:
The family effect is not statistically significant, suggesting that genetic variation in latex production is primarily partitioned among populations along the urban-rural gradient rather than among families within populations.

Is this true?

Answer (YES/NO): NO